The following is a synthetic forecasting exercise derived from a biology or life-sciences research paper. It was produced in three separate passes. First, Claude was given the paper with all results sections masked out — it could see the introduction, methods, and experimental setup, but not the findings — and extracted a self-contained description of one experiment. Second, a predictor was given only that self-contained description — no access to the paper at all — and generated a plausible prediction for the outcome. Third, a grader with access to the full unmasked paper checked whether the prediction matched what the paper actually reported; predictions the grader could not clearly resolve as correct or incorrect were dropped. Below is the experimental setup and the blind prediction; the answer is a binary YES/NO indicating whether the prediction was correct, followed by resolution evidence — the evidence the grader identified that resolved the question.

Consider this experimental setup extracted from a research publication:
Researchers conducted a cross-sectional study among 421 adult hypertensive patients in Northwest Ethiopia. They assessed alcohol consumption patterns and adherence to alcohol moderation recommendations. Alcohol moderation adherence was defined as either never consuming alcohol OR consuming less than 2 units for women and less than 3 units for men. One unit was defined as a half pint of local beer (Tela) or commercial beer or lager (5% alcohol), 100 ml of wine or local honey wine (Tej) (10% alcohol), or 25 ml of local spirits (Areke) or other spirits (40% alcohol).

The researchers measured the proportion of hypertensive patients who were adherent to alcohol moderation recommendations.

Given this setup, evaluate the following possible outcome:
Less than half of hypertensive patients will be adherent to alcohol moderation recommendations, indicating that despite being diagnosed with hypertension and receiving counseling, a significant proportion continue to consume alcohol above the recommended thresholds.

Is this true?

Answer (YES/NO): NO